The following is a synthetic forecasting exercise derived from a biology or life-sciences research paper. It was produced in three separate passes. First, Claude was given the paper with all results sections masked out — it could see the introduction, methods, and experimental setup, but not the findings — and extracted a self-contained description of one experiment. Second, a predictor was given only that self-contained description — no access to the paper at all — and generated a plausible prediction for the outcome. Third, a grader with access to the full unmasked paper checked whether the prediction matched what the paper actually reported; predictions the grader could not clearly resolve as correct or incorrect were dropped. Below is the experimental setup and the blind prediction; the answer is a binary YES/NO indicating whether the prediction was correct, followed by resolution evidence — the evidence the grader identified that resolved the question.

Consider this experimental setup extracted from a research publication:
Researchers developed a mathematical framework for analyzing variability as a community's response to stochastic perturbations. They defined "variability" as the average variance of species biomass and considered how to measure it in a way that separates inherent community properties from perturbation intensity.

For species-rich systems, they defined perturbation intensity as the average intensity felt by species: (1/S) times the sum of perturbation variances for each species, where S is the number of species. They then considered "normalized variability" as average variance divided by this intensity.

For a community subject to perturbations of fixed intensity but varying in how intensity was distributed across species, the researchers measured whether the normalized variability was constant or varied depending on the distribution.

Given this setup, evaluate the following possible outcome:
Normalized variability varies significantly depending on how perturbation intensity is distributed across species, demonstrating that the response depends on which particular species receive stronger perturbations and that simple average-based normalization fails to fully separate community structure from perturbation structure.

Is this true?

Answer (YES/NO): NO